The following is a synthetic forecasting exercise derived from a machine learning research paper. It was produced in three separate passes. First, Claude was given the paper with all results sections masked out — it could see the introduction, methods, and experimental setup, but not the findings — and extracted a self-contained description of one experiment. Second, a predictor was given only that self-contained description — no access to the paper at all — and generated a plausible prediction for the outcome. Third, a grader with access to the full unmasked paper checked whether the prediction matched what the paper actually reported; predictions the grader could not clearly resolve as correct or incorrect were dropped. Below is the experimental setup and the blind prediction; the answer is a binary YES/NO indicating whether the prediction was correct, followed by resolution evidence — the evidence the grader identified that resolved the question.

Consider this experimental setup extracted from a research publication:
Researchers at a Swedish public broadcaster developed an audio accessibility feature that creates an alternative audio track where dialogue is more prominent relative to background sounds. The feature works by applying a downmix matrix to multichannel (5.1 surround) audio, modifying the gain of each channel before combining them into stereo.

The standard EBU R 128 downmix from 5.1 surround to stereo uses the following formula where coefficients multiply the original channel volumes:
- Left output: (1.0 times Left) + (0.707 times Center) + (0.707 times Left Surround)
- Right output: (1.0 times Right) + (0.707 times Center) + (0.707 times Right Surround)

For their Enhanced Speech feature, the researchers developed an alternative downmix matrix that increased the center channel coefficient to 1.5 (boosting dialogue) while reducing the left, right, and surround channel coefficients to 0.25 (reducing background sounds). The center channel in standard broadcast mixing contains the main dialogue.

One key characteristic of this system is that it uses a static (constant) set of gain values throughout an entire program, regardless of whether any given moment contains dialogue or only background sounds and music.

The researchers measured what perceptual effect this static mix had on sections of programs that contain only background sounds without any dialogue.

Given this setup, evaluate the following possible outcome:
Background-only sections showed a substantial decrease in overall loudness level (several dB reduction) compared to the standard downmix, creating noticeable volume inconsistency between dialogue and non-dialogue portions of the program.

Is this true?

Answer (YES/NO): YES